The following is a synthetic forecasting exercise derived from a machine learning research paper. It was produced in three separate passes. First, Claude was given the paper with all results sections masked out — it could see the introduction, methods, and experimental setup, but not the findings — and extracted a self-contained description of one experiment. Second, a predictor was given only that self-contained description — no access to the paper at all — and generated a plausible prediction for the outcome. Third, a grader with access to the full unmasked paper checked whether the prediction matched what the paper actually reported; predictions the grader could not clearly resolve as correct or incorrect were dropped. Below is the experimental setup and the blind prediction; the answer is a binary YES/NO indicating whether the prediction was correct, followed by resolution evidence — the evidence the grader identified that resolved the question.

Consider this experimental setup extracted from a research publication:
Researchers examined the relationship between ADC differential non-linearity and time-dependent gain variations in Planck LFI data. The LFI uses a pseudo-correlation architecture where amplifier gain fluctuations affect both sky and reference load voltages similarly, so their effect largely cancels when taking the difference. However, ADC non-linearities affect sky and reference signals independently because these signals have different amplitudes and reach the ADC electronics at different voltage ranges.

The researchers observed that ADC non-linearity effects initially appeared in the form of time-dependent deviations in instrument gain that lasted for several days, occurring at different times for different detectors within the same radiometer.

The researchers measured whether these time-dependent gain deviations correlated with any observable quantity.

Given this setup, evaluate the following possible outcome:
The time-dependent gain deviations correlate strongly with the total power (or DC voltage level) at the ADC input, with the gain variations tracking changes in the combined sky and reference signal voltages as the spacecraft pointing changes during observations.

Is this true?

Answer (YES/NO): NO